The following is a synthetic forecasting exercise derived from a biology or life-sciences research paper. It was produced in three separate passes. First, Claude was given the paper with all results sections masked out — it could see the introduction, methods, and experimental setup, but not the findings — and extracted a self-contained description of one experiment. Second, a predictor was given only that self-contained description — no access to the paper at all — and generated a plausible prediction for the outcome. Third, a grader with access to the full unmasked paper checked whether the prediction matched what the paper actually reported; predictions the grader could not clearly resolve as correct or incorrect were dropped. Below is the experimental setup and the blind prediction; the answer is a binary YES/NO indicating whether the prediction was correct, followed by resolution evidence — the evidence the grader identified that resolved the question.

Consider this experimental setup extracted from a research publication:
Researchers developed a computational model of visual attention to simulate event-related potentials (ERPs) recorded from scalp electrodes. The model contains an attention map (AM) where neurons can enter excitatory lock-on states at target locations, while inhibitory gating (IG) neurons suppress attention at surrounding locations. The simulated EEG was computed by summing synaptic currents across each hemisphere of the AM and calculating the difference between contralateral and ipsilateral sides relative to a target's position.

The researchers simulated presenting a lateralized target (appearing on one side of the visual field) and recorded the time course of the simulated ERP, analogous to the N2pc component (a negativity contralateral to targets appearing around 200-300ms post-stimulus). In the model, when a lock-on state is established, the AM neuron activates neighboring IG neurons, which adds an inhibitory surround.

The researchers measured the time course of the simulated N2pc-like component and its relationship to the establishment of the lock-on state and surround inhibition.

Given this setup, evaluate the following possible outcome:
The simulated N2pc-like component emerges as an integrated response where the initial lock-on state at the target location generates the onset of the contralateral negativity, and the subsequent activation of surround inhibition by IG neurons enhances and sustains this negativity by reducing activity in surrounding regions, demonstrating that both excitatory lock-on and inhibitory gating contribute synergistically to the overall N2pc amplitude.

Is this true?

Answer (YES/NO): NO